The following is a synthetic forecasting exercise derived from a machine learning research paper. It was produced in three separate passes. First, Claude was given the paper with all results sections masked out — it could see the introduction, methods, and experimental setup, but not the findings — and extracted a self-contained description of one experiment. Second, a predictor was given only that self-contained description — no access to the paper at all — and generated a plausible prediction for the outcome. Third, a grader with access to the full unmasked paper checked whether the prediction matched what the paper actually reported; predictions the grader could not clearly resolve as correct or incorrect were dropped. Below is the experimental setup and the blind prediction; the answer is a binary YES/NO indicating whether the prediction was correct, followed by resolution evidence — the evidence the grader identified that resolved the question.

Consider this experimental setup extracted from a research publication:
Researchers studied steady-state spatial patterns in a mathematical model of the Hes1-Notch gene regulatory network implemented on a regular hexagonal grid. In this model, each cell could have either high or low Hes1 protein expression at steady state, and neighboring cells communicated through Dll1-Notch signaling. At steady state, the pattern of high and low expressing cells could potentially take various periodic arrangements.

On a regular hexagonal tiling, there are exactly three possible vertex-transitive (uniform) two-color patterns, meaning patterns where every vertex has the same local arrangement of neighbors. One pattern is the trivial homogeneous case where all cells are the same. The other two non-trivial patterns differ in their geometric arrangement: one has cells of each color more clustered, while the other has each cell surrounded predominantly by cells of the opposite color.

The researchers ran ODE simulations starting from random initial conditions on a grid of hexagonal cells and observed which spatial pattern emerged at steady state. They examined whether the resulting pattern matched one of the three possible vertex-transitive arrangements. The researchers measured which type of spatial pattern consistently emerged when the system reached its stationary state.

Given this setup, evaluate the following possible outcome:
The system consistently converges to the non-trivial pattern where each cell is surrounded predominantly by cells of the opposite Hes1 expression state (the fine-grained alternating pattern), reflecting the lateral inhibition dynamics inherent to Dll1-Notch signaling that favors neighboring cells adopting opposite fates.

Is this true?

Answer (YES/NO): YES